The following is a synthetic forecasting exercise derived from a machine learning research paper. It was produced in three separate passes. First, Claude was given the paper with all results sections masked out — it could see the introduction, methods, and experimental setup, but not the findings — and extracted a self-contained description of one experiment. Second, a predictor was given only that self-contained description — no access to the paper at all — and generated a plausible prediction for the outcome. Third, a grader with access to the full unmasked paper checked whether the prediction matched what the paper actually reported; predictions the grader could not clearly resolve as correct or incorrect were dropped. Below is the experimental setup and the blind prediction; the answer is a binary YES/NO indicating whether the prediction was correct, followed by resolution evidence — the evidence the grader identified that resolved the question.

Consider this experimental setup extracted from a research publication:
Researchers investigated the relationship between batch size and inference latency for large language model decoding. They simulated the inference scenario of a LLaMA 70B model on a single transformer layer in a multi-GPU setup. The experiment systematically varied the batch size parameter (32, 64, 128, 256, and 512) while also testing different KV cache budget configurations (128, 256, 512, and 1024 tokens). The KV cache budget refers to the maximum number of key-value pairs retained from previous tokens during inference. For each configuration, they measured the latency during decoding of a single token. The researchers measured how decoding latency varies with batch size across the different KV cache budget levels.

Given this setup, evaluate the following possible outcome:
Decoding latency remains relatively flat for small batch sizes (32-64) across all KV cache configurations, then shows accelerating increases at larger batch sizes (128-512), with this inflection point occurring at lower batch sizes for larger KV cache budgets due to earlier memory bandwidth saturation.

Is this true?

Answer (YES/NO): NO